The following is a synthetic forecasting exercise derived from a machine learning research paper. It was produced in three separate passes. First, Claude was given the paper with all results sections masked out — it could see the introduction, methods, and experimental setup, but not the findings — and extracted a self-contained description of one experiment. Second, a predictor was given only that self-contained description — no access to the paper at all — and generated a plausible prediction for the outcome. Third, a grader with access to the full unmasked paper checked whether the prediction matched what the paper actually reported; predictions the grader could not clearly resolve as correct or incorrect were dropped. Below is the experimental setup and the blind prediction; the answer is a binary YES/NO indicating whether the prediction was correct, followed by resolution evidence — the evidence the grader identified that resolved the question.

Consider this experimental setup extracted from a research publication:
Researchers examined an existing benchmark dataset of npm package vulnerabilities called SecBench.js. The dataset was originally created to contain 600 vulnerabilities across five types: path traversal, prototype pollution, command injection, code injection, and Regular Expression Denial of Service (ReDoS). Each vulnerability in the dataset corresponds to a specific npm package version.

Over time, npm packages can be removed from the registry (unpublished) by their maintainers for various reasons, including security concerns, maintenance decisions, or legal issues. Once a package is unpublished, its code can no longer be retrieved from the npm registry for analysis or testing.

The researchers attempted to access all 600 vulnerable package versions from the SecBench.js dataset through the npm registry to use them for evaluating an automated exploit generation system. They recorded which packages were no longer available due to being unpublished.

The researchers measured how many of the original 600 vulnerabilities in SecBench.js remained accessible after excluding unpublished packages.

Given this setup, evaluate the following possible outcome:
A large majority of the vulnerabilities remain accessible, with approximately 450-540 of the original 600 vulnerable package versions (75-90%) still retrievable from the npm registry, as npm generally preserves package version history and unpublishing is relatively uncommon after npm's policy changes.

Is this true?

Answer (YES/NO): NO